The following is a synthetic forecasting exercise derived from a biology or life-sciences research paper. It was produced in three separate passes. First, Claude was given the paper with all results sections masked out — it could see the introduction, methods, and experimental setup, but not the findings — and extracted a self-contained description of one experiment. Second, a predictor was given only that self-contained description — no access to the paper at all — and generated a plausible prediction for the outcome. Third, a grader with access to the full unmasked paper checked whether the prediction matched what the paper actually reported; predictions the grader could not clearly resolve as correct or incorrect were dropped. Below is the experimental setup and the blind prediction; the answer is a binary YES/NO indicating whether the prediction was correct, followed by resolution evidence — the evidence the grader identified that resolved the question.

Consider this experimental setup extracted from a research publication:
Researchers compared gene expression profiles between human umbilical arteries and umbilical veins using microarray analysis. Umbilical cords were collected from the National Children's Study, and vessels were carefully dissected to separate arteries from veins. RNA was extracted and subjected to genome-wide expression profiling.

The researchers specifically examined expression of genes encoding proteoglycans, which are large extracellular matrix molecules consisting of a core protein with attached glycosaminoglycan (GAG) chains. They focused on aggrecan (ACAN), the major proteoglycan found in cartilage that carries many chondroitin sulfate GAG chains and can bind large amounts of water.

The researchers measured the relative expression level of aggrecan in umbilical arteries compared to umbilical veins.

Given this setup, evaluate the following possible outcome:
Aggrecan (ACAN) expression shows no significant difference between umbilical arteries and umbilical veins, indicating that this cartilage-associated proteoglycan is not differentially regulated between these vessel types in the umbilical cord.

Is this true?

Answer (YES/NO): NO